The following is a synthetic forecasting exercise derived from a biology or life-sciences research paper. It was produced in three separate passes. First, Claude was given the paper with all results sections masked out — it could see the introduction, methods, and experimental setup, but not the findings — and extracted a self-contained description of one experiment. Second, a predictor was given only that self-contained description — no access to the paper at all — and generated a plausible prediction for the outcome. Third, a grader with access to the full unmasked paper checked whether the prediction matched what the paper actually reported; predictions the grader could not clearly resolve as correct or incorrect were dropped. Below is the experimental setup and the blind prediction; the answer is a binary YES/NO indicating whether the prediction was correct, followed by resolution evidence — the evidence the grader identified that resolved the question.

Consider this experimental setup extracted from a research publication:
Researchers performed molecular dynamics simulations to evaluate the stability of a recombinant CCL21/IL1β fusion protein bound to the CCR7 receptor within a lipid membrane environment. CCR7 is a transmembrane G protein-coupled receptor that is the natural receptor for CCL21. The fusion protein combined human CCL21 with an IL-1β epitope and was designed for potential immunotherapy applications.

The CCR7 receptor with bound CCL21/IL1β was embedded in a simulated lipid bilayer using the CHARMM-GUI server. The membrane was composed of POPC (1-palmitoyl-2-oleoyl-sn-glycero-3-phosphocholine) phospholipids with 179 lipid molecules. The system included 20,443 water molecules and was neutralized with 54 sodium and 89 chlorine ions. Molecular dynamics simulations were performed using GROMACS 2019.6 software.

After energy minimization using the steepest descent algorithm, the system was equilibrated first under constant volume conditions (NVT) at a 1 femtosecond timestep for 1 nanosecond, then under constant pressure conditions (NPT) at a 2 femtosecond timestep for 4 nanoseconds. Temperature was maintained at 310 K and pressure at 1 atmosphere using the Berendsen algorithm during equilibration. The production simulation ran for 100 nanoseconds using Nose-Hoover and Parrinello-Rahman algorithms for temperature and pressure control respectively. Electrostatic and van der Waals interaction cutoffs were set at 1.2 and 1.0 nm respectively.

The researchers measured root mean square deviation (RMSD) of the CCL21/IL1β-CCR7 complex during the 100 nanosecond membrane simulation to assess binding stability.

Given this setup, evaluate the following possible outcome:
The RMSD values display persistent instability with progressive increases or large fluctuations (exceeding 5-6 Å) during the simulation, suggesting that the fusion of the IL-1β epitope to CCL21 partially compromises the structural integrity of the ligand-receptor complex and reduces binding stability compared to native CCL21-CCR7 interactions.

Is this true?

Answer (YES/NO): NO